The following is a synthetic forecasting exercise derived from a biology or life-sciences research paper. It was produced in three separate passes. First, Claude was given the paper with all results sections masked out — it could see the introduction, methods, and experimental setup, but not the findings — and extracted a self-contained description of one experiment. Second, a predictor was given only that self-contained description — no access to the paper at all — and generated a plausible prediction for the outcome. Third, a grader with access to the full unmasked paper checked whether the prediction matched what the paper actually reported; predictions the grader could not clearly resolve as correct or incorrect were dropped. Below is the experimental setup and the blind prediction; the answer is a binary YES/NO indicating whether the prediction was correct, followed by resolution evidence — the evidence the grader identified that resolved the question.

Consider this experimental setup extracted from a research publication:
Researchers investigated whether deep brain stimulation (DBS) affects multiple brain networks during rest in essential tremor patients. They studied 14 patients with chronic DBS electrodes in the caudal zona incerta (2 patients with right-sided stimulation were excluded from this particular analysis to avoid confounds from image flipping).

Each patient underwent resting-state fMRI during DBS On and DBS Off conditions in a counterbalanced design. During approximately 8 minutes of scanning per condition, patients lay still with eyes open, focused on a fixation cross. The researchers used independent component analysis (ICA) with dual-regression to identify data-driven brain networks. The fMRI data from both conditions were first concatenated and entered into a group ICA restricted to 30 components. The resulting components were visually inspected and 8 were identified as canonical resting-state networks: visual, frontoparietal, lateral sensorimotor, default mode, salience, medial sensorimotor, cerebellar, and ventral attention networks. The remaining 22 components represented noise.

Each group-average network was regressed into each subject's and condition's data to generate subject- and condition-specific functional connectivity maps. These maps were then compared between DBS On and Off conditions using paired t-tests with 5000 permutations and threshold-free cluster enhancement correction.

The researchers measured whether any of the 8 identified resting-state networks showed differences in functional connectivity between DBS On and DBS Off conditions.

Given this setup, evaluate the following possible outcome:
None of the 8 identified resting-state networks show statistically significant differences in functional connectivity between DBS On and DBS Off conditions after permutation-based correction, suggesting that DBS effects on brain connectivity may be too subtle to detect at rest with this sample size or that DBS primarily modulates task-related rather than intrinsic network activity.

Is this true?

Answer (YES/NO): YES